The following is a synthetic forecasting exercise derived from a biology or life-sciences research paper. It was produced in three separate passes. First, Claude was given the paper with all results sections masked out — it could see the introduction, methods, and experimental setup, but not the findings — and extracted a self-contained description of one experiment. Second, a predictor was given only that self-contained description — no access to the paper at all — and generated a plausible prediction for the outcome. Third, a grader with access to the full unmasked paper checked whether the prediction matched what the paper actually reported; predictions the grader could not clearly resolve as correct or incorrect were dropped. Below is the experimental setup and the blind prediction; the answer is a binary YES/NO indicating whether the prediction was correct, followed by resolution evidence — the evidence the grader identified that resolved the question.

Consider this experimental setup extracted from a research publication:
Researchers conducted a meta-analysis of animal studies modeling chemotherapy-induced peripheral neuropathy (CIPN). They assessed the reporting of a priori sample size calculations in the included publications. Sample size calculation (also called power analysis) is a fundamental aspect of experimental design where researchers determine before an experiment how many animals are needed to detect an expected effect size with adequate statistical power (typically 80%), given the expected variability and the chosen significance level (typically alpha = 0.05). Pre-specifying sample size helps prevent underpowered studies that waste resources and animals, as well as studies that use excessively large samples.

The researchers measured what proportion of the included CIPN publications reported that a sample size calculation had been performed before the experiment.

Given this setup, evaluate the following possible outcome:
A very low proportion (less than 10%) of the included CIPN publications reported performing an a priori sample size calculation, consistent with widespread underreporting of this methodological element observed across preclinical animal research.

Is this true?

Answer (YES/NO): YES